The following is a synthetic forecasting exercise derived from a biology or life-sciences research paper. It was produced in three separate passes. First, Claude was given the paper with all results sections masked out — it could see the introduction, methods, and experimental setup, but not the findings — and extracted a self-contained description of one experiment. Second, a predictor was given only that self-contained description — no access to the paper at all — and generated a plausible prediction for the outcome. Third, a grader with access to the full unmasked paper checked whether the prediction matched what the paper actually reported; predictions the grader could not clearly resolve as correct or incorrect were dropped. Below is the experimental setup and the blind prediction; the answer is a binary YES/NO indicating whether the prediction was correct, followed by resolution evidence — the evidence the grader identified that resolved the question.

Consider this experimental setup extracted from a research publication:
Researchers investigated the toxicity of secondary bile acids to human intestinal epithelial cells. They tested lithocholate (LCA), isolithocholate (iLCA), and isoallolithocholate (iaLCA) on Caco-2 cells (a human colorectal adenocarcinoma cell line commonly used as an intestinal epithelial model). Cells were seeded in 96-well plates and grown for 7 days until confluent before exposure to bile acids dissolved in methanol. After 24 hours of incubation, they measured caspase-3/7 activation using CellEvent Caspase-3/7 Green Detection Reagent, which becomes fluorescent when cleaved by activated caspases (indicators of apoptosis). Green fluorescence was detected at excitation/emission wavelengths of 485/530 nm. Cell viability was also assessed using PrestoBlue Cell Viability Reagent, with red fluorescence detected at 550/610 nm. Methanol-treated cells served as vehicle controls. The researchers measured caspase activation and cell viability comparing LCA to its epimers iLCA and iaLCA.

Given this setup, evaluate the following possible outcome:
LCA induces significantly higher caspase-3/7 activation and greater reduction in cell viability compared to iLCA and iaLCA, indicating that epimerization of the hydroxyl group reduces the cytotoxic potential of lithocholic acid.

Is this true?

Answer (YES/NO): NO